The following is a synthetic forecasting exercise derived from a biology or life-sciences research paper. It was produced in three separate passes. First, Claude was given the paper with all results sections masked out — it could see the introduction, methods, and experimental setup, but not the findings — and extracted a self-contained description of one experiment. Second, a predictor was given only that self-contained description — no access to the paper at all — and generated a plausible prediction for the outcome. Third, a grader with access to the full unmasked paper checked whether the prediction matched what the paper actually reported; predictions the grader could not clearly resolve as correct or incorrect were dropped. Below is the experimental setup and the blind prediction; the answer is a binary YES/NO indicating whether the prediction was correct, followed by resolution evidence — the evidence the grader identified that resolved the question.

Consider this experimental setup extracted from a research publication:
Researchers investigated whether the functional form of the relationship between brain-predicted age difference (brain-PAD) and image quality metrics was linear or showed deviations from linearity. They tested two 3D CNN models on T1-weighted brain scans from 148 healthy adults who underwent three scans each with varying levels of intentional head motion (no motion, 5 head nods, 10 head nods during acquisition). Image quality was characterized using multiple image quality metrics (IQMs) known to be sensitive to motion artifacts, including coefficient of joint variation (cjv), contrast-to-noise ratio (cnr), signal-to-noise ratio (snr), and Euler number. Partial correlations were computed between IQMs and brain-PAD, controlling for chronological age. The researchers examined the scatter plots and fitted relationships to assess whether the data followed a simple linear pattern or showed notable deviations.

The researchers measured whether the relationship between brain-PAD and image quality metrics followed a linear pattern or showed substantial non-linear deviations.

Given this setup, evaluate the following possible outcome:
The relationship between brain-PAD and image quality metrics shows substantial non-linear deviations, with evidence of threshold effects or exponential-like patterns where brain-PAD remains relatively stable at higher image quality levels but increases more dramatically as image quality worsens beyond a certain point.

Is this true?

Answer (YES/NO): NO